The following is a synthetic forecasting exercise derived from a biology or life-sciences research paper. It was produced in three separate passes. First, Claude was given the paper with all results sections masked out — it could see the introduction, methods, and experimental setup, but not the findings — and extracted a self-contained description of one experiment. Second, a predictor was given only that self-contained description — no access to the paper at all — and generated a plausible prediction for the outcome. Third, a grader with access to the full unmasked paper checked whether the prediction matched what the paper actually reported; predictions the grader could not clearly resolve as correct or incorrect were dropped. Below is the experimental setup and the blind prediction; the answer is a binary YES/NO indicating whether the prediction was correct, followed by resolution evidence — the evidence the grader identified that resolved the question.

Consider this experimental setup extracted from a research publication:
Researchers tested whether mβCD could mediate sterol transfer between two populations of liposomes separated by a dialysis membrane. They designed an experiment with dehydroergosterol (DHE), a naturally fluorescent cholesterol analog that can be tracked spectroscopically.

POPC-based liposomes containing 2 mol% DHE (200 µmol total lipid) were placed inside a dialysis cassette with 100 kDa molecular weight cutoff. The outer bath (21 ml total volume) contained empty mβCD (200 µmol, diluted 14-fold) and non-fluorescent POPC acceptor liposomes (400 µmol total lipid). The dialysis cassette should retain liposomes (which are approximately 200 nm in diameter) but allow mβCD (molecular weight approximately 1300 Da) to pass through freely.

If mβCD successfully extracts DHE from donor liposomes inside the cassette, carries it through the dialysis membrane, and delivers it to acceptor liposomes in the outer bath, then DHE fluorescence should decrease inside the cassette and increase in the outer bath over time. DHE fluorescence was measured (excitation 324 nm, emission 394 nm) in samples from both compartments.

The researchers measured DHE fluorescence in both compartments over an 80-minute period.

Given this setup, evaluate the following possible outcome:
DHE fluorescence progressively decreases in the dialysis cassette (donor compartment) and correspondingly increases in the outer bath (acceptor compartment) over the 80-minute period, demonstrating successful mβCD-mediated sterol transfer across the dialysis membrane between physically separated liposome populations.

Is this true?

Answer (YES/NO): YES